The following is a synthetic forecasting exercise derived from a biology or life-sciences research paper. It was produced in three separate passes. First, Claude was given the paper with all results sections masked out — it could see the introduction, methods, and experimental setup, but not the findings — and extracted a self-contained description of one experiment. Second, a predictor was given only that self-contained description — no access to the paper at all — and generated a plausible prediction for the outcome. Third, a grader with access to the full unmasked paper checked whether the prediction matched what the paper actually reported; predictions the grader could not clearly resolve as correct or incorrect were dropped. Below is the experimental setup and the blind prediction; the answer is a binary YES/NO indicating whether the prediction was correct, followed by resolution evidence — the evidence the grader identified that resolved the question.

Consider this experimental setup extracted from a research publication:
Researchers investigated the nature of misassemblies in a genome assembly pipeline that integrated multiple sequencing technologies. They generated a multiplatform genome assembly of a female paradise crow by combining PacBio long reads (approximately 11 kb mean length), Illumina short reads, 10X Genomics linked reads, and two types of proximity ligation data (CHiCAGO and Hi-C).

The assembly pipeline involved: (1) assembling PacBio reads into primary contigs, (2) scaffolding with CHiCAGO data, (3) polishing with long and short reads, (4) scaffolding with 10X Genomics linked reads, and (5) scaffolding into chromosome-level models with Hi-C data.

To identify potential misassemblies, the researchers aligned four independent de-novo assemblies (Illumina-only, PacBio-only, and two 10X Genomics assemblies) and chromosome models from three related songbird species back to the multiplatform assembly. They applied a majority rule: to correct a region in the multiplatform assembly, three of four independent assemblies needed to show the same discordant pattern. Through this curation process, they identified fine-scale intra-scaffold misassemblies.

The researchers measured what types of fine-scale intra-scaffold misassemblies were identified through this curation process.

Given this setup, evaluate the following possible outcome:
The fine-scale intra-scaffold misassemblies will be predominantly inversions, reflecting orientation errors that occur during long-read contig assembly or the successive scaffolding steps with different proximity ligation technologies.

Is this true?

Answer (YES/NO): YES